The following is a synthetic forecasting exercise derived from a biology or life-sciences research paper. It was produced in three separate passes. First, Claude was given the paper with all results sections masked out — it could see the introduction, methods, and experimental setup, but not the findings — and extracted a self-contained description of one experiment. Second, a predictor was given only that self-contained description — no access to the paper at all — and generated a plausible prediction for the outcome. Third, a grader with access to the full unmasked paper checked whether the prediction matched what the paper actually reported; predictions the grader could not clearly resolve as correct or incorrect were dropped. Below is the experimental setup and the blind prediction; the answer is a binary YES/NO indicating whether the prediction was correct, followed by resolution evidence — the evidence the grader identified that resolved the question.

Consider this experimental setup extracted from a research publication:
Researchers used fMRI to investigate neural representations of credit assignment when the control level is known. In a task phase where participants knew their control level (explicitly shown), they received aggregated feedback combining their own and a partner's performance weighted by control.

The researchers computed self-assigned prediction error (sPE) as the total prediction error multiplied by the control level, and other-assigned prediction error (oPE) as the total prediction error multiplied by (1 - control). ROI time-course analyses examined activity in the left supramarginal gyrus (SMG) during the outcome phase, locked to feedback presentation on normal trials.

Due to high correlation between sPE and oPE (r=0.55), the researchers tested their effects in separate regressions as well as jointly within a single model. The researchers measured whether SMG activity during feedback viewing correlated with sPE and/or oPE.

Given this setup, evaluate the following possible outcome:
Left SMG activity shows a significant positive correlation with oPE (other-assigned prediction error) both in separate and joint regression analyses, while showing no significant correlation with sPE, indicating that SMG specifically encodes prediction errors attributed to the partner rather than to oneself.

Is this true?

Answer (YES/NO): NO